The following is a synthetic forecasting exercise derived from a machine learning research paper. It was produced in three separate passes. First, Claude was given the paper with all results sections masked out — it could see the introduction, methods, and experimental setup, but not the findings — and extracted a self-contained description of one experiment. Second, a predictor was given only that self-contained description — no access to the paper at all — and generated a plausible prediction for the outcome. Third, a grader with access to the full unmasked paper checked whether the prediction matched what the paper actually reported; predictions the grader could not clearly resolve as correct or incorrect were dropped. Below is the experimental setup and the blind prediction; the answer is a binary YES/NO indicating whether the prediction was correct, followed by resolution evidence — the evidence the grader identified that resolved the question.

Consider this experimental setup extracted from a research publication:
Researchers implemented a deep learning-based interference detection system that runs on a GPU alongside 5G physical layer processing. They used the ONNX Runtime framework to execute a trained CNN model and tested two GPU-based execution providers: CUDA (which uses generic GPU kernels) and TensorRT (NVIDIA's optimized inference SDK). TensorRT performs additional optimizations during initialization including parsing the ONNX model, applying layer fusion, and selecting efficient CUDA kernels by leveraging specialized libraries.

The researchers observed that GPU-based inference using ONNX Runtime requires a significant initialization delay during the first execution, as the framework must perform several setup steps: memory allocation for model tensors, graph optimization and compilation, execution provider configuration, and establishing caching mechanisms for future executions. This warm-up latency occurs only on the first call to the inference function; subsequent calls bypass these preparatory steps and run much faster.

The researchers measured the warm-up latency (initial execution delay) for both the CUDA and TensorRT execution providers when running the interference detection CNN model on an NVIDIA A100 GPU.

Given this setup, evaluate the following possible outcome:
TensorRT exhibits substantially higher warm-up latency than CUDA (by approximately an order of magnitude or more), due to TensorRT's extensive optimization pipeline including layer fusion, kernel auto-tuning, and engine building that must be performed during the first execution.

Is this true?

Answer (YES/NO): NO